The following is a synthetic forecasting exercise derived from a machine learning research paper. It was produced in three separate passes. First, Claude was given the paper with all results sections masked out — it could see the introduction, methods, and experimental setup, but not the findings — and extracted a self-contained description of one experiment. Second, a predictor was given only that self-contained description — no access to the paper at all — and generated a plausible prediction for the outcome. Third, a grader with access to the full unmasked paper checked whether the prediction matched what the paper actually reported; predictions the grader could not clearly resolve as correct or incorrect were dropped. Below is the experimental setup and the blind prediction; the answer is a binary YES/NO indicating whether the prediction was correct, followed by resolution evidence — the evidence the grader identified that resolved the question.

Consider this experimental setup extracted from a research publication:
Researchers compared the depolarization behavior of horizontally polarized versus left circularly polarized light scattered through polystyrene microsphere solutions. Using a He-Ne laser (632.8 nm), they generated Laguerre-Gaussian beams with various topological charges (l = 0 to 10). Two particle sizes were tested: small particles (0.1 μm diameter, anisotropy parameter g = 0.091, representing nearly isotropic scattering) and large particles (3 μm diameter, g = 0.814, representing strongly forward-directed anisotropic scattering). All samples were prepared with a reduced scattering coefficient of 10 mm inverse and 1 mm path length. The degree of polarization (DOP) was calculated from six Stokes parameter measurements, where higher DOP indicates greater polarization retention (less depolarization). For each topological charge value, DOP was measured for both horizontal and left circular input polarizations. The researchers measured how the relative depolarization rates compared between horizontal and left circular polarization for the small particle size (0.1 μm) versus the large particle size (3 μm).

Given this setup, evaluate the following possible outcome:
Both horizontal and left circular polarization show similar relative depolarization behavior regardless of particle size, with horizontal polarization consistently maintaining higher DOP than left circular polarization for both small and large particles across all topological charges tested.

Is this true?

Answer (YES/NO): NO